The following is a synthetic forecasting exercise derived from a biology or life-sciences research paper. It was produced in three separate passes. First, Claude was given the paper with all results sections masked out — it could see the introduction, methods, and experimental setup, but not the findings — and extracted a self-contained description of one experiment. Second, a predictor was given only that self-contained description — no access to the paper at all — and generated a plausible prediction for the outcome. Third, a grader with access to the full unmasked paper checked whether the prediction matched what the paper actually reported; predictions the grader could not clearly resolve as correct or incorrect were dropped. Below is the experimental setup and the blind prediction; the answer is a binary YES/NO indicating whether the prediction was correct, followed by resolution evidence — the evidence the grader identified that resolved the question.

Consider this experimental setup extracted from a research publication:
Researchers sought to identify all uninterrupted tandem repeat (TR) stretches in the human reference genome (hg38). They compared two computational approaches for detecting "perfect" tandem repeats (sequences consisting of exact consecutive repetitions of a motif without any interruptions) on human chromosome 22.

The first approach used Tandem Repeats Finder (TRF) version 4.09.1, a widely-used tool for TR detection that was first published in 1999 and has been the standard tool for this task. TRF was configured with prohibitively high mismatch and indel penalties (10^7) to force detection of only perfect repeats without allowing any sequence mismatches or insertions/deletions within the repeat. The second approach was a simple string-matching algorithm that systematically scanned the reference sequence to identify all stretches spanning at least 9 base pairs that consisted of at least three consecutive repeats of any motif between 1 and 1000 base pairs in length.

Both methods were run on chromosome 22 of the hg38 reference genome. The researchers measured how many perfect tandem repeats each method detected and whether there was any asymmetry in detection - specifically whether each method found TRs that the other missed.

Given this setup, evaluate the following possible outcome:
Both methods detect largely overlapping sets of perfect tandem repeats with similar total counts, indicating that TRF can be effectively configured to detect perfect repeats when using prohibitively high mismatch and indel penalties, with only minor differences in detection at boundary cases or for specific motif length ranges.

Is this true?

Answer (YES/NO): NO